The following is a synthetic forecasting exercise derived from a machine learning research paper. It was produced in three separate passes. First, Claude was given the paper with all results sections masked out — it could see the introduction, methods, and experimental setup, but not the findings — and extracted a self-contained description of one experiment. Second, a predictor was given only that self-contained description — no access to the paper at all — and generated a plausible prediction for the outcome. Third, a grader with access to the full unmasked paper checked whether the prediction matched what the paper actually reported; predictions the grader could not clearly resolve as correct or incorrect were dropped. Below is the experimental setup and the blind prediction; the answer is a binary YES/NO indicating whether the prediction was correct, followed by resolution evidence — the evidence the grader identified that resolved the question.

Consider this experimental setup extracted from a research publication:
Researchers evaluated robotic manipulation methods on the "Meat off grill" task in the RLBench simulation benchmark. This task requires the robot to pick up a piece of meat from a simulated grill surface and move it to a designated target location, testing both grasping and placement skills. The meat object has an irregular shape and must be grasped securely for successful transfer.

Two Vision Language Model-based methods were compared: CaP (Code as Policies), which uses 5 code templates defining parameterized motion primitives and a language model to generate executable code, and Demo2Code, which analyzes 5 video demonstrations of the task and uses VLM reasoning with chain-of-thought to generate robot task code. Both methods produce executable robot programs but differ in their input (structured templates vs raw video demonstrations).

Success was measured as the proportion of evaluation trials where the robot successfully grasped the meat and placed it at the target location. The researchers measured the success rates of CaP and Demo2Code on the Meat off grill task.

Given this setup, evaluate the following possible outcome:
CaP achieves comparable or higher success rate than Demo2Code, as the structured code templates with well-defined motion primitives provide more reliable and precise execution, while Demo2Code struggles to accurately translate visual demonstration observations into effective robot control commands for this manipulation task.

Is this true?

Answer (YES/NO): NO